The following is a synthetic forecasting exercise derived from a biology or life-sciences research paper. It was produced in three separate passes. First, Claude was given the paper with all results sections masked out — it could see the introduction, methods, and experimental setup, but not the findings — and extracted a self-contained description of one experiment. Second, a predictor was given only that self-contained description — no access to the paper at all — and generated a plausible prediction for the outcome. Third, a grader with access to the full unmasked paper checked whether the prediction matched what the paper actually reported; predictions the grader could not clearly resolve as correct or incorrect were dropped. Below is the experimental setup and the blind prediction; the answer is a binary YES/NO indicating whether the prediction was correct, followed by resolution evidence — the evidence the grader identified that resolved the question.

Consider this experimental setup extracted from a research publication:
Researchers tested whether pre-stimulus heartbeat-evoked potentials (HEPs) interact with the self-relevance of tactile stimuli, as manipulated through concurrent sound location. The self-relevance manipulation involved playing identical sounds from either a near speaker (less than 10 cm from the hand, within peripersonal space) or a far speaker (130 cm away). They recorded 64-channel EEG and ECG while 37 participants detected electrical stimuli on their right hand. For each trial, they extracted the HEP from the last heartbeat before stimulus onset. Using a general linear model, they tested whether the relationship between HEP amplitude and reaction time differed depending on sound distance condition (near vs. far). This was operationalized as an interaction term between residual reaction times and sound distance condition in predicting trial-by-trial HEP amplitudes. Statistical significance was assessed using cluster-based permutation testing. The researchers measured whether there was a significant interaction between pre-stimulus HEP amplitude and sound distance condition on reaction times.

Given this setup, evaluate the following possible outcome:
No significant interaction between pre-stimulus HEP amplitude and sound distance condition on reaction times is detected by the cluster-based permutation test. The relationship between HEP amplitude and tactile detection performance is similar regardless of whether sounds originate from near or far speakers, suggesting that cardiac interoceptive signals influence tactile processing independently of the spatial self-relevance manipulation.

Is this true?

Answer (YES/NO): NO